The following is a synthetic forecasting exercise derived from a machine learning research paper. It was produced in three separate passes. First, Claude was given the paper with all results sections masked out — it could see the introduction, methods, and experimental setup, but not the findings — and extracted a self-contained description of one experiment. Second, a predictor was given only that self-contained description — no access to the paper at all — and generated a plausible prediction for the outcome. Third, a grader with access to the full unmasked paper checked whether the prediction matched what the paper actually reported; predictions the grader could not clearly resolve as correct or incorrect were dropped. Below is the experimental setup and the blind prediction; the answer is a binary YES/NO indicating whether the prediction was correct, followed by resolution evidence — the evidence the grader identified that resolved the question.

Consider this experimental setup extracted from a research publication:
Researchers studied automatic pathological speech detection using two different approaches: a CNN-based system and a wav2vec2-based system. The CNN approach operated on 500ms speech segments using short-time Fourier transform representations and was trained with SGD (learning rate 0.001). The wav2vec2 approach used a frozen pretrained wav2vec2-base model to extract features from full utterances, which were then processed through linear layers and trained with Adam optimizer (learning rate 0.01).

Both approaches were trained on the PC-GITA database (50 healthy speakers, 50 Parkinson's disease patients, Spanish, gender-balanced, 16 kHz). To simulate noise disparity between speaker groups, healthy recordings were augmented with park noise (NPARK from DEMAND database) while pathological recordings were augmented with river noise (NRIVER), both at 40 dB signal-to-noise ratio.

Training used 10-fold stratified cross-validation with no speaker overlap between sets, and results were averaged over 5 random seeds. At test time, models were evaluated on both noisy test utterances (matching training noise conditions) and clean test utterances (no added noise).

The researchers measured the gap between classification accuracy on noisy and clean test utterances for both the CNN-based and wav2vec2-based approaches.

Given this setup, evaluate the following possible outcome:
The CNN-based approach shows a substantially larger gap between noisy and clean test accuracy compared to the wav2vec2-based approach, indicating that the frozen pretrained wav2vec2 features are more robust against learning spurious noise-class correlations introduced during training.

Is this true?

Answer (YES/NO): YES